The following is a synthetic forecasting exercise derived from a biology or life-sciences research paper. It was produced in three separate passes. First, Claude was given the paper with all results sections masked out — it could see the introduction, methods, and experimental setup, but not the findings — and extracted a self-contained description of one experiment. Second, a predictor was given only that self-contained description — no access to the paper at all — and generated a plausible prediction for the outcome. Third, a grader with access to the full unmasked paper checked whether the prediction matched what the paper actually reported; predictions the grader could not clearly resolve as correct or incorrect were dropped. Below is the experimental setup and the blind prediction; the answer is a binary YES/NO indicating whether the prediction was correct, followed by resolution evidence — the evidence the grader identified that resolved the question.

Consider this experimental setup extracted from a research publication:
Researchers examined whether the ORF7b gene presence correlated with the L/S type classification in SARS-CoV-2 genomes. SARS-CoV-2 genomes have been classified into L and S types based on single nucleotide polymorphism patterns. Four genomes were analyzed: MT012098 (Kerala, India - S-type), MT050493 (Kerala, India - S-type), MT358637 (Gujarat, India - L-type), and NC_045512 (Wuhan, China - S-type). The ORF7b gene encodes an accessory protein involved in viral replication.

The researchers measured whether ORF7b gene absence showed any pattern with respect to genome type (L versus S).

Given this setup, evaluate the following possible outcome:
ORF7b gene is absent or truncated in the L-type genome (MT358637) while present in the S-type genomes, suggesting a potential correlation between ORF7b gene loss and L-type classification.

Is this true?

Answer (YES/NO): NO